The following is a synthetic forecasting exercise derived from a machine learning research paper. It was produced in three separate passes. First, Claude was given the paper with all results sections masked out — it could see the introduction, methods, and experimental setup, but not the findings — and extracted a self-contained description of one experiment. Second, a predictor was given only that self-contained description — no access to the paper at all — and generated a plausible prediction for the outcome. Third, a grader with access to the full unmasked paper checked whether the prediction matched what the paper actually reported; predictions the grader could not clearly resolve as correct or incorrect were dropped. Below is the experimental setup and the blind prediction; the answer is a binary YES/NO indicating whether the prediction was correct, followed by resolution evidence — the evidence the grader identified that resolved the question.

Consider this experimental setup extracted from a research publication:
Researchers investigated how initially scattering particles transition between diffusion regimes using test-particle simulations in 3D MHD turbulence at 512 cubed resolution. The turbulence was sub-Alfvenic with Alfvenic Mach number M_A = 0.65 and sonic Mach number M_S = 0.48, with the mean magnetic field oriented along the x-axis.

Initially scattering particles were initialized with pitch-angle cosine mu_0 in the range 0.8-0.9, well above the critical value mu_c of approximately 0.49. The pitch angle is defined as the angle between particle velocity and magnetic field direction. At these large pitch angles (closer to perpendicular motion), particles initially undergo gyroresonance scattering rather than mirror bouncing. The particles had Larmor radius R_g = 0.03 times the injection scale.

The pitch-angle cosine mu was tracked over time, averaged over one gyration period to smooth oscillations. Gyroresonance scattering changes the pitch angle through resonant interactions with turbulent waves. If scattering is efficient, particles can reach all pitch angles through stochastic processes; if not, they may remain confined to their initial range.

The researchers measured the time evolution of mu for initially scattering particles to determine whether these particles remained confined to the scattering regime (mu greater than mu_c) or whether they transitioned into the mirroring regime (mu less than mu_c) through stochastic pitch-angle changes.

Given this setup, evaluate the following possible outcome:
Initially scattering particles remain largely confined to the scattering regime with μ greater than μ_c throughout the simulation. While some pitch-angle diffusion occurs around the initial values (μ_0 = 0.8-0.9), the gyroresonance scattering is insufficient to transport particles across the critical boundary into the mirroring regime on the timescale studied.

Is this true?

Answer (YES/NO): NO